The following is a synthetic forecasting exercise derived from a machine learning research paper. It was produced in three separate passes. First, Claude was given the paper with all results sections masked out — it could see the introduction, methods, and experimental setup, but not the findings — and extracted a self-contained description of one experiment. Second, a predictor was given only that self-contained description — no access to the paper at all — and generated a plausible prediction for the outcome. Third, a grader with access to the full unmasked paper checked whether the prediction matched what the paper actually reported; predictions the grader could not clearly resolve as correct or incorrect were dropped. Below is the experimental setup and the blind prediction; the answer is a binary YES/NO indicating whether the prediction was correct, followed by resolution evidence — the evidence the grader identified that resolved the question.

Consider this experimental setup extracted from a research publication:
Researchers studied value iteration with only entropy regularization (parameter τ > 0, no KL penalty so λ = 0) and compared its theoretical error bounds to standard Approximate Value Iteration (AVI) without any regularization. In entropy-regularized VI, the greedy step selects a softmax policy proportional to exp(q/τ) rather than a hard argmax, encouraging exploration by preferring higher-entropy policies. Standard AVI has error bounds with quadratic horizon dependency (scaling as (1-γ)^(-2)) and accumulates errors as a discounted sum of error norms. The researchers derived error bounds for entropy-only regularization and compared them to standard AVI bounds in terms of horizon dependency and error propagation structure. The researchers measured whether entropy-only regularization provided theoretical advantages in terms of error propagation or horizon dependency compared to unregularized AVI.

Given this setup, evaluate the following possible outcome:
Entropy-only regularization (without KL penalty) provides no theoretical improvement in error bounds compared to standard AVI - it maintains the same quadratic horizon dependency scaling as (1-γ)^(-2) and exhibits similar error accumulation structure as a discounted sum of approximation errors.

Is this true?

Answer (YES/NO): YES